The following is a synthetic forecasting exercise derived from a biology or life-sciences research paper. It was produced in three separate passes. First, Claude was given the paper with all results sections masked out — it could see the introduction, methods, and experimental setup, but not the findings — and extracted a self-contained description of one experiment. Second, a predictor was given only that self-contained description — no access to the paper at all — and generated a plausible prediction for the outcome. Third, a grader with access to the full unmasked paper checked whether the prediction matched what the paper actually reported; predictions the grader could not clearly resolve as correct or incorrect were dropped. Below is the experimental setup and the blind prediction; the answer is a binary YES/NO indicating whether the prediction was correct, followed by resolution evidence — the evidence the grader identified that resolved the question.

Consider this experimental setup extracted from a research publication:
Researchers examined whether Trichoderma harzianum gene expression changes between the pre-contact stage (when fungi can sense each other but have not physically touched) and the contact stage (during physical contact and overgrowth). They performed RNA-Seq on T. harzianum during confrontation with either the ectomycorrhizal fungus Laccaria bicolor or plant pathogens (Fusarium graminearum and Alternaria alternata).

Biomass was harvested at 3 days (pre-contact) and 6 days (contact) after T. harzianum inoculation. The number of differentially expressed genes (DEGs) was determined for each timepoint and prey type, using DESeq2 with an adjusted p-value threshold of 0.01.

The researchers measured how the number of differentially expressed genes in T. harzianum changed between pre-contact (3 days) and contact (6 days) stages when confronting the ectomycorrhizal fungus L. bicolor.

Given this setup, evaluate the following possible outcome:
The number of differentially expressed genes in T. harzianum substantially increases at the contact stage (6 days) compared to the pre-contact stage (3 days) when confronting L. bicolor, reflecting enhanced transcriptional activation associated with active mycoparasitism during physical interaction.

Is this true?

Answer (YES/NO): NO